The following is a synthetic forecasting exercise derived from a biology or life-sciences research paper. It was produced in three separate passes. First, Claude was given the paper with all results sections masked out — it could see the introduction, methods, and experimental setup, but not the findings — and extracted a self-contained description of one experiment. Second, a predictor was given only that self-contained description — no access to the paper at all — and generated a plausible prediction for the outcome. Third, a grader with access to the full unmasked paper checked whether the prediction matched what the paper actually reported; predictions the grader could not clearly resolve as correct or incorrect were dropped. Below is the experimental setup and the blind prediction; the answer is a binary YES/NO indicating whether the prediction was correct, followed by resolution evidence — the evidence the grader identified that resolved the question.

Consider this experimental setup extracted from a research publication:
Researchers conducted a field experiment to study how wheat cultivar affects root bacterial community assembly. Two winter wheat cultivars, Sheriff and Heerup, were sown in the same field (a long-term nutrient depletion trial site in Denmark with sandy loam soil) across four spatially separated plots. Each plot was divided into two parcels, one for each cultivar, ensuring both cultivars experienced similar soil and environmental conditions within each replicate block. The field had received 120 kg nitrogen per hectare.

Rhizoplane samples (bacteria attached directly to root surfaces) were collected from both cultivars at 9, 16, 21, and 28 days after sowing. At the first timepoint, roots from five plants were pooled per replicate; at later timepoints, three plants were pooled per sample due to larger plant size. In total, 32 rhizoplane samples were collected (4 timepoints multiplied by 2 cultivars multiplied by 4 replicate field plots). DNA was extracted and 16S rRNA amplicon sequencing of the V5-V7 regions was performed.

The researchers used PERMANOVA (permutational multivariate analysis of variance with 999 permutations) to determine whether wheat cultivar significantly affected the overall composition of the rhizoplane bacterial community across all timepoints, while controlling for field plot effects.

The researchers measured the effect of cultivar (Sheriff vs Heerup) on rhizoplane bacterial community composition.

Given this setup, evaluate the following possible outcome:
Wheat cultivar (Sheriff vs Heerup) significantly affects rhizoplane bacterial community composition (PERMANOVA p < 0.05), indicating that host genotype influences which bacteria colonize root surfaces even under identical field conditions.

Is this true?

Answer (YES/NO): YES